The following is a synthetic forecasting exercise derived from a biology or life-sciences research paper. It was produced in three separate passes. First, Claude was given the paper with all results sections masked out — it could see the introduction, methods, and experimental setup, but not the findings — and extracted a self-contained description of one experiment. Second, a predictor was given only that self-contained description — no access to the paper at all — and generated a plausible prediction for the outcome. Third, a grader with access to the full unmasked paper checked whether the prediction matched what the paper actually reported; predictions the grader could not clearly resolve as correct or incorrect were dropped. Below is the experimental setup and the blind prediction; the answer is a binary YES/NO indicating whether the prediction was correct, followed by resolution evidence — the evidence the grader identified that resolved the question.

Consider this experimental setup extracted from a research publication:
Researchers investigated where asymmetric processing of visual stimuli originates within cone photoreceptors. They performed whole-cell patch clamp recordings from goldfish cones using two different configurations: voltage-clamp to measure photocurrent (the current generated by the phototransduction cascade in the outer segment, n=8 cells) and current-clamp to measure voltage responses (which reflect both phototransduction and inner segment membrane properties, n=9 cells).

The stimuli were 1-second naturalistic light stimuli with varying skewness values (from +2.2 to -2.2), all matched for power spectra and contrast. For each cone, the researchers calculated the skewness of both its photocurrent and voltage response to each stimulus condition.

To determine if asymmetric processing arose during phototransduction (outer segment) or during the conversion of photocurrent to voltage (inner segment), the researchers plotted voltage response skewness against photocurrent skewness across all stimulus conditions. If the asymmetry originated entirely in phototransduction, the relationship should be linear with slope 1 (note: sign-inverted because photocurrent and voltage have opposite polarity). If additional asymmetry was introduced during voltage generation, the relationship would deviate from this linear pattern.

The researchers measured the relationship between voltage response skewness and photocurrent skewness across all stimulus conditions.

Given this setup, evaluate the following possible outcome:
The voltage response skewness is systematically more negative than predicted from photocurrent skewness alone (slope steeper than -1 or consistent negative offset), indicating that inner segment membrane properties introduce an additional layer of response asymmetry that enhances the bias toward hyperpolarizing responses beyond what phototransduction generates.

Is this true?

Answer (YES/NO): NO